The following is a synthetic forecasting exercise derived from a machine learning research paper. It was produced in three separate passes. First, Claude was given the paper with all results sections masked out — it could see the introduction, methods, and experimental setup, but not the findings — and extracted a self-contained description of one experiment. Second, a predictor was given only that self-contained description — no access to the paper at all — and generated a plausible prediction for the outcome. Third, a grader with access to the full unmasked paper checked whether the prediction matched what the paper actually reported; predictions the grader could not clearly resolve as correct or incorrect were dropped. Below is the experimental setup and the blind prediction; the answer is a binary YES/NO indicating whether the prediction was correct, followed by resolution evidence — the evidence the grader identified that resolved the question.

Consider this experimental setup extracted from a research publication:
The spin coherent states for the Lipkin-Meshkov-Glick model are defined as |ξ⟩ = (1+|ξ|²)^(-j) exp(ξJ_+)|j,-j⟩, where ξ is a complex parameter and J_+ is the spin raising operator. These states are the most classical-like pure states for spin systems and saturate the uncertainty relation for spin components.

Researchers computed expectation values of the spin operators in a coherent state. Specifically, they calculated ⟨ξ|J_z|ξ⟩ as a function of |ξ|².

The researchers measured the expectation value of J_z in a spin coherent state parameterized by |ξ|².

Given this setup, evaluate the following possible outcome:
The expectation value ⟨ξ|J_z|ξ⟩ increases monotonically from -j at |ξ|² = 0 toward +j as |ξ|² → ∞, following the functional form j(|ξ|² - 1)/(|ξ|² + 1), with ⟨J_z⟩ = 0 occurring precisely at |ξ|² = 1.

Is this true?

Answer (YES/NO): YES